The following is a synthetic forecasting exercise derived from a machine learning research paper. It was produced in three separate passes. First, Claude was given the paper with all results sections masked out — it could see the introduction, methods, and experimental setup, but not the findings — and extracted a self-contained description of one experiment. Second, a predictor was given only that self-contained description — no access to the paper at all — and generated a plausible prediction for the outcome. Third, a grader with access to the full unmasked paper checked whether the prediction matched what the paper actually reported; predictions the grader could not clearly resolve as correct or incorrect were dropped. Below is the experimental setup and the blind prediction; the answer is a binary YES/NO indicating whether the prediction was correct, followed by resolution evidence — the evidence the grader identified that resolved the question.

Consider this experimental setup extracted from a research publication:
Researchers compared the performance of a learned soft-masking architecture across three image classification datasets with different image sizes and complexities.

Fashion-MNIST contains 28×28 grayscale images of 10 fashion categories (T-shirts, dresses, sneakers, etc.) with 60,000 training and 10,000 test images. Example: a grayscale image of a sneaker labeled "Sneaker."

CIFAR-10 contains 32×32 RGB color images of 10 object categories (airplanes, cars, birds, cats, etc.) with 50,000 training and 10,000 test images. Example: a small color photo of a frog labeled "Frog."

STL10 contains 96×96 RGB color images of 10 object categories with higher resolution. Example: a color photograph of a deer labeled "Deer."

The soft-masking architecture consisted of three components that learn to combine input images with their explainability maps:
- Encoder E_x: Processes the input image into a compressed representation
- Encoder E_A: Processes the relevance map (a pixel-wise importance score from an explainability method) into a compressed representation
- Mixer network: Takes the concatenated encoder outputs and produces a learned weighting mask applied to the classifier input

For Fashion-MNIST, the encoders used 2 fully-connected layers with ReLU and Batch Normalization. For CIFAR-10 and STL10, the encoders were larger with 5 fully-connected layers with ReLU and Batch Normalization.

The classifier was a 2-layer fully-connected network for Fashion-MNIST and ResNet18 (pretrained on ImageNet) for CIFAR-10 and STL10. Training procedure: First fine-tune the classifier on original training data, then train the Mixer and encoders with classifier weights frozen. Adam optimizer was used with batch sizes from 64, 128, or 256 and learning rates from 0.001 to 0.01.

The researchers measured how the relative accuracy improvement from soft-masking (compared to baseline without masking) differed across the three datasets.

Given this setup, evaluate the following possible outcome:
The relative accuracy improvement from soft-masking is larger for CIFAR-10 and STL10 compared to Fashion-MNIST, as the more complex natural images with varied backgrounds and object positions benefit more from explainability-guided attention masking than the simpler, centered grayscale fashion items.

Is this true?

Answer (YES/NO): NO